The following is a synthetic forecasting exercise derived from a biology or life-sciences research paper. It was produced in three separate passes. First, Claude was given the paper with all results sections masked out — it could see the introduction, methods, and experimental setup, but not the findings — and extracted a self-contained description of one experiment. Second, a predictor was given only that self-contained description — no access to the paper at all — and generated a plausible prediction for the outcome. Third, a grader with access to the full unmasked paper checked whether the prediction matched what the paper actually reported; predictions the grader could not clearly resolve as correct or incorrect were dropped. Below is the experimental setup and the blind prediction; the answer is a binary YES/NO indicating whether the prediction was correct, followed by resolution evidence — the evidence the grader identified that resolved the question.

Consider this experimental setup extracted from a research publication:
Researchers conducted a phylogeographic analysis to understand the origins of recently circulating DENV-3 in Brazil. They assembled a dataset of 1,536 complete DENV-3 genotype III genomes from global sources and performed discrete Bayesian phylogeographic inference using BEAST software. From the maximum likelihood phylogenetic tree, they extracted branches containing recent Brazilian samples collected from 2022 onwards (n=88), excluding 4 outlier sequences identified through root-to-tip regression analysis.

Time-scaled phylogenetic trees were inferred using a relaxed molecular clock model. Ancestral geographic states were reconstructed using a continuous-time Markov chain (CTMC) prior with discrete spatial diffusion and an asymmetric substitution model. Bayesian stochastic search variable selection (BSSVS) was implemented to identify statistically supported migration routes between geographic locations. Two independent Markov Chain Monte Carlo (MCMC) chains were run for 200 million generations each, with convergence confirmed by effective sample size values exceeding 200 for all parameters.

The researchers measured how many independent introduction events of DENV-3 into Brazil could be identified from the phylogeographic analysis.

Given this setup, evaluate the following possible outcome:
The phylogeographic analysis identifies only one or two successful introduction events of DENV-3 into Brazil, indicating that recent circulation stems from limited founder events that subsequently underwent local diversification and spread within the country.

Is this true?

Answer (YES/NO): NO